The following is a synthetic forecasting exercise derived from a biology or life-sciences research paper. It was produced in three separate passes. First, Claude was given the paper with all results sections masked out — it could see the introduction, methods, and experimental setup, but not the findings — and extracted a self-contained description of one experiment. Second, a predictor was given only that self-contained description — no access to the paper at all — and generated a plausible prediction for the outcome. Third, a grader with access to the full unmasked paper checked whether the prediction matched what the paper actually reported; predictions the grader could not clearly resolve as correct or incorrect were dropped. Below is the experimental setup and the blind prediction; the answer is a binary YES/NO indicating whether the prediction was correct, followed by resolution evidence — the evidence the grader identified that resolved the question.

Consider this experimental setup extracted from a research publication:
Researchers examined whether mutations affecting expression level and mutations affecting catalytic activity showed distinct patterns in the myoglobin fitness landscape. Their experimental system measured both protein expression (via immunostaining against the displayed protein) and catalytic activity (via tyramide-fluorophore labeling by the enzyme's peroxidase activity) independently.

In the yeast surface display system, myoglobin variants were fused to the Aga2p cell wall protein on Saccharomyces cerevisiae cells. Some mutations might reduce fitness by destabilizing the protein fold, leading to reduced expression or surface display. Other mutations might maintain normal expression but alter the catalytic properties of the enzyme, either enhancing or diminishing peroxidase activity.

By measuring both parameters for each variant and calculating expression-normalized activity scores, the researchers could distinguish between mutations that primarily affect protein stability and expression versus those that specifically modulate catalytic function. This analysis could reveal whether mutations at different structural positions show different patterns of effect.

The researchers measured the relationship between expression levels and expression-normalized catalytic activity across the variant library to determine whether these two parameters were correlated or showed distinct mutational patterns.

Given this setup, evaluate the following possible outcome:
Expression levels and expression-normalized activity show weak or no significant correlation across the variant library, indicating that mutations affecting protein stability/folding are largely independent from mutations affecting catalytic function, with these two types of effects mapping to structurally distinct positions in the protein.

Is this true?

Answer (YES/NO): YES